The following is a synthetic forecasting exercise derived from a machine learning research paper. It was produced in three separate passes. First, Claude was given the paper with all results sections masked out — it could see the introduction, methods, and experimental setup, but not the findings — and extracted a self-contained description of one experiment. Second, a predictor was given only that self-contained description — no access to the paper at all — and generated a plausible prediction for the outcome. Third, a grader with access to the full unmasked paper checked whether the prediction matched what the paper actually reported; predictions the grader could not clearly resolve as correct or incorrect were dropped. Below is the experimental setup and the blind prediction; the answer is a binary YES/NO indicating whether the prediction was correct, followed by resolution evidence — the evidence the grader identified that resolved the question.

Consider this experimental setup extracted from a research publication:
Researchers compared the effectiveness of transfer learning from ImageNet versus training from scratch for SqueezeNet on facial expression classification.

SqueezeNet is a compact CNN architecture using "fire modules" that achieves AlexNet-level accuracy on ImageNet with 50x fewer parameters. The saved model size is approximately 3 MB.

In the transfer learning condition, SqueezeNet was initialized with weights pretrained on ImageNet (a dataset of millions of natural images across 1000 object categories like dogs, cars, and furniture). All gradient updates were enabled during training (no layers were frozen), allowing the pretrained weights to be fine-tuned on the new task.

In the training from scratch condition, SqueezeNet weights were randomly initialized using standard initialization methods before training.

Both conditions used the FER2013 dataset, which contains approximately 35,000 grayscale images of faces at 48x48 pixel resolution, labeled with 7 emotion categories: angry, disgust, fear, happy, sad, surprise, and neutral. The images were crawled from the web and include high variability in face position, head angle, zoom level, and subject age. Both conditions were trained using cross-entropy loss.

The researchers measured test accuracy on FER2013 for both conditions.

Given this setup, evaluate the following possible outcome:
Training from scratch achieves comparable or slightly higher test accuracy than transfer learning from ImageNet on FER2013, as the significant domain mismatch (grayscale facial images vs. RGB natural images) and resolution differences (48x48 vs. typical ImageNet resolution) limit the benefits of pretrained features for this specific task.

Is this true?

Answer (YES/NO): NO